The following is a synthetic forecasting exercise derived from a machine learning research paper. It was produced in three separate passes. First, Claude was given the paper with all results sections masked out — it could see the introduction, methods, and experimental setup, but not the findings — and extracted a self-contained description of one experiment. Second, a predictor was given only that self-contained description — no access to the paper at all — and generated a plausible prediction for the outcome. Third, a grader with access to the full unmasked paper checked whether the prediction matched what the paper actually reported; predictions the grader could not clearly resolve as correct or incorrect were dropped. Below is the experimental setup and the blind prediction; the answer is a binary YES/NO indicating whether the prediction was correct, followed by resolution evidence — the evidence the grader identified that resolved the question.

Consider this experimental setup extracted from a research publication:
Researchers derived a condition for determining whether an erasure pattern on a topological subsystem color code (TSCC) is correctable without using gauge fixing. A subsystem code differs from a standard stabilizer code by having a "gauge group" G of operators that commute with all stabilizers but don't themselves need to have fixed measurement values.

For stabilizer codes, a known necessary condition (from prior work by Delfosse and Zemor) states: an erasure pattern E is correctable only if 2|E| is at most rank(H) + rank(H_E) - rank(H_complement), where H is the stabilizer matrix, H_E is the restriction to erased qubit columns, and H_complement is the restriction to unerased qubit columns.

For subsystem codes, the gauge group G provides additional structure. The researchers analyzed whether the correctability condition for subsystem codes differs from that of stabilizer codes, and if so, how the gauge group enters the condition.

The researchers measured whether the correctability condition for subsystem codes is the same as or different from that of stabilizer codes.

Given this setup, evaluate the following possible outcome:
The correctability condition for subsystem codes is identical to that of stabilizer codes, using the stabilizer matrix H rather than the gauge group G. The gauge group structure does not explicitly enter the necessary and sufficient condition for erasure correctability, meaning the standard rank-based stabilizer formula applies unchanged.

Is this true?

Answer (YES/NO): NO